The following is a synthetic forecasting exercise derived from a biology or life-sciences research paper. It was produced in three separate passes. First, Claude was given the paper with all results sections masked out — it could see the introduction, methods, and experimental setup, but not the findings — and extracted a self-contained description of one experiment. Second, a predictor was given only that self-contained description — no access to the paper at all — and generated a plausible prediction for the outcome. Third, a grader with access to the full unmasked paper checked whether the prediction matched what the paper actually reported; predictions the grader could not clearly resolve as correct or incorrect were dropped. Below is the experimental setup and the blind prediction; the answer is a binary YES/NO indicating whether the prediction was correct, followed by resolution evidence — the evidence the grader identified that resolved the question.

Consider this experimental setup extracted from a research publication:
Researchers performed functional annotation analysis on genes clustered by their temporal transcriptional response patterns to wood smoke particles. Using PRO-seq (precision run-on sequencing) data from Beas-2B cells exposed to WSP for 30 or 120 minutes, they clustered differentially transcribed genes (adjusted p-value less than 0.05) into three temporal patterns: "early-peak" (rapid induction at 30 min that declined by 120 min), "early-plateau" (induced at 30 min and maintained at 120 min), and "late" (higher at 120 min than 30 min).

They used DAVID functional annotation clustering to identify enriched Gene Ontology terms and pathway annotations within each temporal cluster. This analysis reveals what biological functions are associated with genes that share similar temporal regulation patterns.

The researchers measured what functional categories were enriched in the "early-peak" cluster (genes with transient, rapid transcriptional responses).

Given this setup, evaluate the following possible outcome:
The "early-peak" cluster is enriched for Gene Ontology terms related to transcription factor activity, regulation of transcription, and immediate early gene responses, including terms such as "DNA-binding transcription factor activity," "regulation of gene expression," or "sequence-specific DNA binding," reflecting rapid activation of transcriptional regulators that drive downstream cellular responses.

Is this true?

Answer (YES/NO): NO